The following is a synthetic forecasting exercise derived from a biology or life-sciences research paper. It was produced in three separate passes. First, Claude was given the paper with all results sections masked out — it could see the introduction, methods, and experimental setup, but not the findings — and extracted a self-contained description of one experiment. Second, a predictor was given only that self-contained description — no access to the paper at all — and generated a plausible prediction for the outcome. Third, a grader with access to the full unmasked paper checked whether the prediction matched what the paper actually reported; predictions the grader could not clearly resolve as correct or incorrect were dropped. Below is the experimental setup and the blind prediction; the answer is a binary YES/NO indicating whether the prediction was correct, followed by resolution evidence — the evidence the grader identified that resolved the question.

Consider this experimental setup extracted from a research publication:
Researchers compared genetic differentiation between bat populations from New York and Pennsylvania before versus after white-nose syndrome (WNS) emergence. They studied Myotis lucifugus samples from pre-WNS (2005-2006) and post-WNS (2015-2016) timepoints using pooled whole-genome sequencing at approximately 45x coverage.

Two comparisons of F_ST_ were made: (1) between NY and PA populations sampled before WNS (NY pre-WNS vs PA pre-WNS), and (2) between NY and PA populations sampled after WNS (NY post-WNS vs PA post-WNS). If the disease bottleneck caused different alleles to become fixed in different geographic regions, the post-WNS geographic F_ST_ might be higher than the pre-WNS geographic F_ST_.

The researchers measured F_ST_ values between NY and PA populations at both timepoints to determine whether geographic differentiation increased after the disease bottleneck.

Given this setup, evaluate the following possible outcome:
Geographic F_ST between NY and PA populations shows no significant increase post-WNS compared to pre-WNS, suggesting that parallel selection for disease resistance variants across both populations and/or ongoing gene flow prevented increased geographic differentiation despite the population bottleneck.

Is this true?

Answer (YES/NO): NO